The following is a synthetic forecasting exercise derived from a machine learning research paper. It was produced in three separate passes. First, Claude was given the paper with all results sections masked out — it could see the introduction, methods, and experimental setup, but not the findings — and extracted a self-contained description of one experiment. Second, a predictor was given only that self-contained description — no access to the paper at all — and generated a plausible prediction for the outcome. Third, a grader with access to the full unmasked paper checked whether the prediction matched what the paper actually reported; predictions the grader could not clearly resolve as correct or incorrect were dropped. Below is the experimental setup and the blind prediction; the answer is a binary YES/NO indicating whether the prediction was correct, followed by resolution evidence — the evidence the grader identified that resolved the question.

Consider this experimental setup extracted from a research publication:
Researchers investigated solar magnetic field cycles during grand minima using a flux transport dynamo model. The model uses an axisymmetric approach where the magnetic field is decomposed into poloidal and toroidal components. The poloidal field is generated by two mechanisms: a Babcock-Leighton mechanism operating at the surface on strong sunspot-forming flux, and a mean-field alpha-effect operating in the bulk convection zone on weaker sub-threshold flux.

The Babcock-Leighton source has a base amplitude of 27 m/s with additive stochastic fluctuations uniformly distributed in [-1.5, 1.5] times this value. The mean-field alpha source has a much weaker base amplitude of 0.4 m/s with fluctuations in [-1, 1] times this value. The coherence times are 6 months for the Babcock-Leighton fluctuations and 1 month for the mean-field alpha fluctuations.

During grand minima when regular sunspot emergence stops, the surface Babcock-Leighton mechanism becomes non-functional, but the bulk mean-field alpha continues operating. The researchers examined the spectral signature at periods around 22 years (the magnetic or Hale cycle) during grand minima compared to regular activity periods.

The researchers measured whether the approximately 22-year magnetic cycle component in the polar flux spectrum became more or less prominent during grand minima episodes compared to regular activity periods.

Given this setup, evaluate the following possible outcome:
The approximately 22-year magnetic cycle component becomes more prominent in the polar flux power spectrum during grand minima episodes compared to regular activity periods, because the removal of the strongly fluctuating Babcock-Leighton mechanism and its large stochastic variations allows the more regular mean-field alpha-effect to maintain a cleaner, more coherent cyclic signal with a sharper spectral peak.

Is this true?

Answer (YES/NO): YES